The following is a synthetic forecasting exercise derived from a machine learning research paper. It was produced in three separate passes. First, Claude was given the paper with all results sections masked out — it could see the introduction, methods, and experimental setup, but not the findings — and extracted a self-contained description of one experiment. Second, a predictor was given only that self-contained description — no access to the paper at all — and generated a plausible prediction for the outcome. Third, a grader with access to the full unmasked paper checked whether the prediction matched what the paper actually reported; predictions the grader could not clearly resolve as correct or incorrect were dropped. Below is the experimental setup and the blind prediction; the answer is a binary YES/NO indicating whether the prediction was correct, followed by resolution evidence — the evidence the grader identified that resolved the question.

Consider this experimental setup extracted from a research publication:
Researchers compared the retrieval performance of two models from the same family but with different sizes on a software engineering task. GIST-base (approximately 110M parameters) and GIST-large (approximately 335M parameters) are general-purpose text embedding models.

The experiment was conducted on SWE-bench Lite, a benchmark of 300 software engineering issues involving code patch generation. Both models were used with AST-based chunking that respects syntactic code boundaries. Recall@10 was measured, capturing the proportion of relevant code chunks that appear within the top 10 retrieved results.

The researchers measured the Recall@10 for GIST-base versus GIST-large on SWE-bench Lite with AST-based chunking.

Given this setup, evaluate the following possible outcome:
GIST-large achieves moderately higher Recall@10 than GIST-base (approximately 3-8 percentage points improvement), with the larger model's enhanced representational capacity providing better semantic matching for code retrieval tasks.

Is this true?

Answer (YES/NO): NO